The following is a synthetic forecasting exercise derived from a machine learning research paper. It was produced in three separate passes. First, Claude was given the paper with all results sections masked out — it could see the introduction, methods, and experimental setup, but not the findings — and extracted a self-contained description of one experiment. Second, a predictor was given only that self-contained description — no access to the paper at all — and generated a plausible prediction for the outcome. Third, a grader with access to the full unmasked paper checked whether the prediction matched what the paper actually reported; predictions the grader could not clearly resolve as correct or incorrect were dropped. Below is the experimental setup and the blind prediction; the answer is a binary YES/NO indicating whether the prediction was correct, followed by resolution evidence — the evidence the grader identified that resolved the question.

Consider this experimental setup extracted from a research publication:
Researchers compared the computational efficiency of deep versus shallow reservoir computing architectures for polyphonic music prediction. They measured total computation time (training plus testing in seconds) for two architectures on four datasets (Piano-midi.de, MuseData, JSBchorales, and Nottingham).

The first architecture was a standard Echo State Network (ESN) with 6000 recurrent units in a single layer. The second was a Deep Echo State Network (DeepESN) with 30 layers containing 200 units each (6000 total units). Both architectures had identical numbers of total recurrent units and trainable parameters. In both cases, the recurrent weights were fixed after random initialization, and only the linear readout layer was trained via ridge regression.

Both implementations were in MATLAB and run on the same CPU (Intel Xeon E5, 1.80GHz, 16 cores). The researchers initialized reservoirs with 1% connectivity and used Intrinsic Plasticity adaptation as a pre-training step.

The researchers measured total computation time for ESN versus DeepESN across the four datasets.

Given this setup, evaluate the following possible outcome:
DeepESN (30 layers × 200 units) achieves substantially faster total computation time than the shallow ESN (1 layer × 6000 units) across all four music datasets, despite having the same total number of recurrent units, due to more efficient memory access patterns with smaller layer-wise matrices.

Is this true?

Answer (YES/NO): YES